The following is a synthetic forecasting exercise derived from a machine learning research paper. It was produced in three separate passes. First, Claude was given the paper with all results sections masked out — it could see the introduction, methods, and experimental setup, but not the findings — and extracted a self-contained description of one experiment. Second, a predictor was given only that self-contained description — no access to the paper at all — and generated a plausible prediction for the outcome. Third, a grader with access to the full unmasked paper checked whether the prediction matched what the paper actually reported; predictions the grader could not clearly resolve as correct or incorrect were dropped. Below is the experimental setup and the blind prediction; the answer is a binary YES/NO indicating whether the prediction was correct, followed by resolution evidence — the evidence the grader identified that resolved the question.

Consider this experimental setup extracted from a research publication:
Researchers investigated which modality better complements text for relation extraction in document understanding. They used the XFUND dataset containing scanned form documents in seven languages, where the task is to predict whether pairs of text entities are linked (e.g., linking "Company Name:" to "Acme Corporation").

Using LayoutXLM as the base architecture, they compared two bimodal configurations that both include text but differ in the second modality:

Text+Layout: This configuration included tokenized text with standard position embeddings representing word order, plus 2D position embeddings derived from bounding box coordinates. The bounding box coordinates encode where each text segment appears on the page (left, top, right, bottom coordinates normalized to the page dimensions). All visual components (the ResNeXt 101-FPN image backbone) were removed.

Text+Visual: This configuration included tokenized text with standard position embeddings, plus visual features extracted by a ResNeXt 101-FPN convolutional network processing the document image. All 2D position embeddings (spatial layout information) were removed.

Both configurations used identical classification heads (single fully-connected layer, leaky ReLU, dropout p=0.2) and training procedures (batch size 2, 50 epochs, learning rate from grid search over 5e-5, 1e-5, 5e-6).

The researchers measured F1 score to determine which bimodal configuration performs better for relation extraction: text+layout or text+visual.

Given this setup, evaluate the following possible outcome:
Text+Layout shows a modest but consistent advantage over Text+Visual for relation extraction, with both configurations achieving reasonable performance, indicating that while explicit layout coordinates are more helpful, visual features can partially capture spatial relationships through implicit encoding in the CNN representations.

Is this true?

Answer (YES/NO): NO